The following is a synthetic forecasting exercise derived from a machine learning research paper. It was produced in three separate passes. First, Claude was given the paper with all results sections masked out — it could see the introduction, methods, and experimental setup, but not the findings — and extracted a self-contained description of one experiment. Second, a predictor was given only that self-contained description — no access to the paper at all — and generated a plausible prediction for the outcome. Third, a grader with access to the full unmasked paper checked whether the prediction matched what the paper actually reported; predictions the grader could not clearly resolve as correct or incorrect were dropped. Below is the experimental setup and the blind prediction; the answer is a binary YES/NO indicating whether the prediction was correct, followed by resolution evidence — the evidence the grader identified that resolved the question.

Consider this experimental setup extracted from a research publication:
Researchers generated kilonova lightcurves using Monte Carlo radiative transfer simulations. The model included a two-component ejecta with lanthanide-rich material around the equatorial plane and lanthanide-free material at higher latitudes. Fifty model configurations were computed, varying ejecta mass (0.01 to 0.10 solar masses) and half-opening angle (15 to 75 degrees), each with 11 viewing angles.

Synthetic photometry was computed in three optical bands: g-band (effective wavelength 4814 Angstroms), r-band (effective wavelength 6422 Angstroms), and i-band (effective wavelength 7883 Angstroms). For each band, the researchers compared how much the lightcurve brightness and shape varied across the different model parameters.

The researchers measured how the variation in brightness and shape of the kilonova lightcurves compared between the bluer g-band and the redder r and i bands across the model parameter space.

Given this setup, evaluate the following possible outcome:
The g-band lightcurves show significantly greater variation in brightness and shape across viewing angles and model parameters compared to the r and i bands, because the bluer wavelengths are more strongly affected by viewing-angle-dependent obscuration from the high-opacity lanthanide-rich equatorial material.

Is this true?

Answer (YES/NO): YES